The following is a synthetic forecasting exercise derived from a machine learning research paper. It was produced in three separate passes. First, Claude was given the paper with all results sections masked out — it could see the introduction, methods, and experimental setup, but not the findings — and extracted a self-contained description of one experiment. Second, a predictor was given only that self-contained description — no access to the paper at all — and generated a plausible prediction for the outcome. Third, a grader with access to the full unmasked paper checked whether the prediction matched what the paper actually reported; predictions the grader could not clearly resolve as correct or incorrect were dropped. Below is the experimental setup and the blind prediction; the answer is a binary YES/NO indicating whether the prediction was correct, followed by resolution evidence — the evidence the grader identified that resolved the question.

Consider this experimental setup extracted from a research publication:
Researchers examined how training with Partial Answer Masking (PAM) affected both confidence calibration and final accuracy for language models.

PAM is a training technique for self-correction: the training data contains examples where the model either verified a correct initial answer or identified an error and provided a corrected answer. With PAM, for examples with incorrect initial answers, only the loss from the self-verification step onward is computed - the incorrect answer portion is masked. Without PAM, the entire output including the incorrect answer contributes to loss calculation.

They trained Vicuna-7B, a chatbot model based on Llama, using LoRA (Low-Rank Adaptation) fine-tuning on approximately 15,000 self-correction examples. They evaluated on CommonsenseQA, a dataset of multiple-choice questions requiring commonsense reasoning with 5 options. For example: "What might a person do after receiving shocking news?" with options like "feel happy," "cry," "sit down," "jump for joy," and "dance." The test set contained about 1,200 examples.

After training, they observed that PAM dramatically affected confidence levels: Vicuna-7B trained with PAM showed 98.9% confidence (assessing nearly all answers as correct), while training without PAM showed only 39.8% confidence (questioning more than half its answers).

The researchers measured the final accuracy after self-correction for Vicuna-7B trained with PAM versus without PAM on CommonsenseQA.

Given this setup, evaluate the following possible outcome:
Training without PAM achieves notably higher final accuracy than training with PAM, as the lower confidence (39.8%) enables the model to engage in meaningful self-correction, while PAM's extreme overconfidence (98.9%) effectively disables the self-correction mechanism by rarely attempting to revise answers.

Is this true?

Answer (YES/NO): NO